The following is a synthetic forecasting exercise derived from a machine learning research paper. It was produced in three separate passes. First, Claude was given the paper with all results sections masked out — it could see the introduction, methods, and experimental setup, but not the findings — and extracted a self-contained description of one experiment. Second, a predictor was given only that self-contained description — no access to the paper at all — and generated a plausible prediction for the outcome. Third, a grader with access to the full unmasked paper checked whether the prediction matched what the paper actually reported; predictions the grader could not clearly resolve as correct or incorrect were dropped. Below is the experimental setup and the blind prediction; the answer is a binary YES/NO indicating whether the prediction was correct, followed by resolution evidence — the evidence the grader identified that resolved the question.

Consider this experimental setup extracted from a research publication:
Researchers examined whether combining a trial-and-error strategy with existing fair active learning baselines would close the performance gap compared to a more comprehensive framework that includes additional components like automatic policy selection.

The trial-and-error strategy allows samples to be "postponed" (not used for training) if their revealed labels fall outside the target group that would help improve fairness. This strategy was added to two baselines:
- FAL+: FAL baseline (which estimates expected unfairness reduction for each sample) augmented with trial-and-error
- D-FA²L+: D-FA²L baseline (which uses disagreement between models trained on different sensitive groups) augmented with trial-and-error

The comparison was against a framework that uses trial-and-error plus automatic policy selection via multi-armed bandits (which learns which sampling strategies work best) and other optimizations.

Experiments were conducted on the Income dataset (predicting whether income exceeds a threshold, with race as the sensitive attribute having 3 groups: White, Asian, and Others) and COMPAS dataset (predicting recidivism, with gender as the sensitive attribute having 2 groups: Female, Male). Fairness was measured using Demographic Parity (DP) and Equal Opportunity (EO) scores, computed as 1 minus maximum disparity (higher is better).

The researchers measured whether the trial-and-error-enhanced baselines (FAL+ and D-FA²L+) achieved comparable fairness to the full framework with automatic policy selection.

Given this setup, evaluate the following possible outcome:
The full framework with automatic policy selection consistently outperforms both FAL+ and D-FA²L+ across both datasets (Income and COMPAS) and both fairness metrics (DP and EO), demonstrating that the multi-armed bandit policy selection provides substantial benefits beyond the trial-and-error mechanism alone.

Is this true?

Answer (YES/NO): YES